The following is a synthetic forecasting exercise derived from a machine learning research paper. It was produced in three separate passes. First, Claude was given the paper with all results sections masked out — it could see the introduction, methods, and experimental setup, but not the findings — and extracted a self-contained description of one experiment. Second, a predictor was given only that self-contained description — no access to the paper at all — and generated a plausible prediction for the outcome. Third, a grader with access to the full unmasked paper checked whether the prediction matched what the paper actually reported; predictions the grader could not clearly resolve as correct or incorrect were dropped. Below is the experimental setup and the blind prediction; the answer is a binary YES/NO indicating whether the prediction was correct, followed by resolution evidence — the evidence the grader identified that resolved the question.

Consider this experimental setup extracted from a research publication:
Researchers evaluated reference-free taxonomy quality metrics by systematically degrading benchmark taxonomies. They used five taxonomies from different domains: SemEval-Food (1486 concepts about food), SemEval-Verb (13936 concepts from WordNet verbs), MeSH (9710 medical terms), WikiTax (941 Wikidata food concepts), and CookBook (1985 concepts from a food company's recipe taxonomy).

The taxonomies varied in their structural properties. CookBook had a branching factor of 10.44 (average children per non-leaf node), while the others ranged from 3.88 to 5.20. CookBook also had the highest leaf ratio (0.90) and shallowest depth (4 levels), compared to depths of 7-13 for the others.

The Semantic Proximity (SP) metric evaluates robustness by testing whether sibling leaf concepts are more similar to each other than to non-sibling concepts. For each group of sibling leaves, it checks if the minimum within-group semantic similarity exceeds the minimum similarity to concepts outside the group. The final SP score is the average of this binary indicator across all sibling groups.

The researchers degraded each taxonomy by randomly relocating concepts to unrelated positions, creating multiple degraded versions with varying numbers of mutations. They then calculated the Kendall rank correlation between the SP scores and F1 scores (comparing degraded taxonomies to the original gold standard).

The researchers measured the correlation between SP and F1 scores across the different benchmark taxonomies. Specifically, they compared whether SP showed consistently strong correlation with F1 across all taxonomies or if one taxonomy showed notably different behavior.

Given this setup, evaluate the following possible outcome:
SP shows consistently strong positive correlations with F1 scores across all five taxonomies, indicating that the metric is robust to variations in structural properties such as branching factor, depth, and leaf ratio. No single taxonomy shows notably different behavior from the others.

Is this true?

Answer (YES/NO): NO